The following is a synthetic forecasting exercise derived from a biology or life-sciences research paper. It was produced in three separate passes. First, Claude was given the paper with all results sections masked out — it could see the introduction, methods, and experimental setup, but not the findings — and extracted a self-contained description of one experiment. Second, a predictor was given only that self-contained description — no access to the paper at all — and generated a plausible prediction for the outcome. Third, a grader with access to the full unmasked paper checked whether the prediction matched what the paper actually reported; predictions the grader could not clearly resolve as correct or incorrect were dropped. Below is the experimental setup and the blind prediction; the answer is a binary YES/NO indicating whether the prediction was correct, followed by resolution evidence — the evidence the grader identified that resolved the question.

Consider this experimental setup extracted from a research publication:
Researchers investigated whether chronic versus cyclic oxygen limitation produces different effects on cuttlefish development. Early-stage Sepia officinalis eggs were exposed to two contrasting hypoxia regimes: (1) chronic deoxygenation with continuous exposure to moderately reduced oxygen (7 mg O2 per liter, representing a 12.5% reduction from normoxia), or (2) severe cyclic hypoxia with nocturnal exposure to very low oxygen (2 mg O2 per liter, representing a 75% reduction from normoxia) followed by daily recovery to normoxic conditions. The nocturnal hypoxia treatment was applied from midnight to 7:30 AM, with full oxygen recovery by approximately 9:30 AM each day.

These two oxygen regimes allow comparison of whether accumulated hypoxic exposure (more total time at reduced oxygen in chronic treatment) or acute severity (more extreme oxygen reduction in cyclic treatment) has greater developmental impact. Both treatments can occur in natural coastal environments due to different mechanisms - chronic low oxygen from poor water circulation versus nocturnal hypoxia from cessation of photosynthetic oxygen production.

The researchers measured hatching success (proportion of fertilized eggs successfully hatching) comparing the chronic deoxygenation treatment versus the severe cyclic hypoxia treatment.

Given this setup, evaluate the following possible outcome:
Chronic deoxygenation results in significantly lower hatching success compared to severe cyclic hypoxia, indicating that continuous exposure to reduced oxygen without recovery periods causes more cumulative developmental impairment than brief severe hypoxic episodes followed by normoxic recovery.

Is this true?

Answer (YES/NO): NO